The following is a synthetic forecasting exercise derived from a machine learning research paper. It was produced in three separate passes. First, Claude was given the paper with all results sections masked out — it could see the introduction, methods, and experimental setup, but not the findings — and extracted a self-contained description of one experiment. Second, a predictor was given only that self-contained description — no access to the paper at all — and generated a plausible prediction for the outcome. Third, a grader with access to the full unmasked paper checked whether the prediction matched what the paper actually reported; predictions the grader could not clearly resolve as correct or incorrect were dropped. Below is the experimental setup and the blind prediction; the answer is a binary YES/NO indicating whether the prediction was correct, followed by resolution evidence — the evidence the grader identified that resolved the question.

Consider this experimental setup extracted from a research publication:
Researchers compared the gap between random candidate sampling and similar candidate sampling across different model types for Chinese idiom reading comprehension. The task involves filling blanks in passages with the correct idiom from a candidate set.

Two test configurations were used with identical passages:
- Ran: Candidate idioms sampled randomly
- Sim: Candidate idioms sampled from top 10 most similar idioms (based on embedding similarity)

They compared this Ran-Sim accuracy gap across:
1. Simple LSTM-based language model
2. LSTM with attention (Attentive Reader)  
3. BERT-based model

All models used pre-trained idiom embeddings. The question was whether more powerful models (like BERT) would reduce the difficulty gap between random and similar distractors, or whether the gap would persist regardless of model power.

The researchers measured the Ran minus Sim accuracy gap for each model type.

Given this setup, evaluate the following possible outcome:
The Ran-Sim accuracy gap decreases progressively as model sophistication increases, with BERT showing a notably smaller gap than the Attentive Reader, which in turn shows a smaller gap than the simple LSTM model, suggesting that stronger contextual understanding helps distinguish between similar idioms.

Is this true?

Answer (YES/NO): NO